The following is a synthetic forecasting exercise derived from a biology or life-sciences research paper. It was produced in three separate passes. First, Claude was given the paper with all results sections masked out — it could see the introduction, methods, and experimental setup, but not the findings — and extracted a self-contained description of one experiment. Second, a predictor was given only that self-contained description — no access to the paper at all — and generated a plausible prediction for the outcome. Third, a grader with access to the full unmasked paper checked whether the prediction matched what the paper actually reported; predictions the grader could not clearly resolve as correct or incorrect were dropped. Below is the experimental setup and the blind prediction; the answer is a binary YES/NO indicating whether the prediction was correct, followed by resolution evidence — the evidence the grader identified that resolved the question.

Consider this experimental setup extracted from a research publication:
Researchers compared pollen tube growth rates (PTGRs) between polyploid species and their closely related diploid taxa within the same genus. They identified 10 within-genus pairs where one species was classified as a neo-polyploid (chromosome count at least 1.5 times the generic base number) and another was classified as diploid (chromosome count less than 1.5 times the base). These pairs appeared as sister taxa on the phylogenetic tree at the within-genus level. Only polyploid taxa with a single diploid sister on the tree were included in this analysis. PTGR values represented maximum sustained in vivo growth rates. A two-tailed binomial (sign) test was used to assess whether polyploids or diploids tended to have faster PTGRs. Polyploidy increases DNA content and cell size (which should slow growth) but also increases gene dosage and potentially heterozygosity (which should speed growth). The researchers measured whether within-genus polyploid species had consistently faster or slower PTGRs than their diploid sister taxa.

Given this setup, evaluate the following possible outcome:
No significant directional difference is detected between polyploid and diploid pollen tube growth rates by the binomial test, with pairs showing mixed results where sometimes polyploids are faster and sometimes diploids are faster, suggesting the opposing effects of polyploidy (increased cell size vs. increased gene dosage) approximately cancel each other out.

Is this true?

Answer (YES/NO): YES